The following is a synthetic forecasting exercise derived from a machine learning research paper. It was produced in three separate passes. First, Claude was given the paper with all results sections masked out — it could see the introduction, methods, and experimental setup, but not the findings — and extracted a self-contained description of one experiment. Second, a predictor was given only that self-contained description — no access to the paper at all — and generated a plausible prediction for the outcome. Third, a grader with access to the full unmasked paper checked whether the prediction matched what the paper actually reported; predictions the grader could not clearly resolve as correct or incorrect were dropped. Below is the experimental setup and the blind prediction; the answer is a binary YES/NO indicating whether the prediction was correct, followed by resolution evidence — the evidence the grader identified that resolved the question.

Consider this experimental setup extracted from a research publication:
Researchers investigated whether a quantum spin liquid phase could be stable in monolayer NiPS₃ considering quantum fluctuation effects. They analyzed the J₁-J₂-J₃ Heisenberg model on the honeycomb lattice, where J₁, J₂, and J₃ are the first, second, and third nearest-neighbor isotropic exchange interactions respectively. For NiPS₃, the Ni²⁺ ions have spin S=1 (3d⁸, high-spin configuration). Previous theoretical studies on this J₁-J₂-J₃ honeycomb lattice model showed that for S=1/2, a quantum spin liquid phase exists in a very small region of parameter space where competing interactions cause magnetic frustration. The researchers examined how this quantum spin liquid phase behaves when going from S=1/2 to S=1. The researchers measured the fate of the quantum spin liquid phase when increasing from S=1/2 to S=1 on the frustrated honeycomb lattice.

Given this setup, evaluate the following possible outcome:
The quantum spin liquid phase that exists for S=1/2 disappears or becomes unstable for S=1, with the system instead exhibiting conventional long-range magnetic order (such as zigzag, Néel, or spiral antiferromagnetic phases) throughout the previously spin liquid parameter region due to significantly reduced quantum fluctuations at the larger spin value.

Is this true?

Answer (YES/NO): YES